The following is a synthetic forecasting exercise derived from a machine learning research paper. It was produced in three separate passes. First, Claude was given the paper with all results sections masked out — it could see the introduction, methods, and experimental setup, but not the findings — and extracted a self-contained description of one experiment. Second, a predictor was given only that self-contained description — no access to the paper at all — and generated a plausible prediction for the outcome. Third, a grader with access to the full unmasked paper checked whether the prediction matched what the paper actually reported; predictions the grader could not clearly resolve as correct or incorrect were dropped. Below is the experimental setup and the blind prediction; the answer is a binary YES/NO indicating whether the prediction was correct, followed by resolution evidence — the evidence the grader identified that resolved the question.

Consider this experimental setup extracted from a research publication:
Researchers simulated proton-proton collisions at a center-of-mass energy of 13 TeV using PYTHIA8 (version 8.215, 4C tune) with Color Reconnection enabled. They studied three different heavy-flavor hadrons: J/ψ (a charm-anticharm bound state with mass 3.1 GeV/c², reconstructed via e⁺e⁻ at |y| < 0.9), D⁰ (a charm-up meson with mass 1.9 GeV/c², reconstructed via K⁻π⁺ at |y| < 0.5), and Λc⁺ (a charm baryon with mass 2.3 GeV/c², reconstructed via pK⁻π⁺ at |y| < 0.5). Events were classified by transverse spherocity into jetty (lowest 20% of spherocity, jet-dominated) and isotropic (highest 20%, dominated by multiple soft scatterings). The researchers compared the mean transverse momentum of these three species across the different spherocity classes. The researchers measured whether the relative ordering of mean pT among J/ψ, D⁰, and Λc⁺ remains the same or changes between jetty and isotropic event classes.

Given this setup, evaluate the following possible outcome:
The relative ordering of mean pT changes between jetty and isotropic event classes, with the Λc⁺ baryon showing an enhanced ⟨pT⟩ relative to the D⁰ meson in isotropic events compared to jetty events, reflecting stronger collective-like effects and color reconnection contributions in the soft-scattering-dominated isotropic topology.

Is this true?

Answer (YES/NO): NO